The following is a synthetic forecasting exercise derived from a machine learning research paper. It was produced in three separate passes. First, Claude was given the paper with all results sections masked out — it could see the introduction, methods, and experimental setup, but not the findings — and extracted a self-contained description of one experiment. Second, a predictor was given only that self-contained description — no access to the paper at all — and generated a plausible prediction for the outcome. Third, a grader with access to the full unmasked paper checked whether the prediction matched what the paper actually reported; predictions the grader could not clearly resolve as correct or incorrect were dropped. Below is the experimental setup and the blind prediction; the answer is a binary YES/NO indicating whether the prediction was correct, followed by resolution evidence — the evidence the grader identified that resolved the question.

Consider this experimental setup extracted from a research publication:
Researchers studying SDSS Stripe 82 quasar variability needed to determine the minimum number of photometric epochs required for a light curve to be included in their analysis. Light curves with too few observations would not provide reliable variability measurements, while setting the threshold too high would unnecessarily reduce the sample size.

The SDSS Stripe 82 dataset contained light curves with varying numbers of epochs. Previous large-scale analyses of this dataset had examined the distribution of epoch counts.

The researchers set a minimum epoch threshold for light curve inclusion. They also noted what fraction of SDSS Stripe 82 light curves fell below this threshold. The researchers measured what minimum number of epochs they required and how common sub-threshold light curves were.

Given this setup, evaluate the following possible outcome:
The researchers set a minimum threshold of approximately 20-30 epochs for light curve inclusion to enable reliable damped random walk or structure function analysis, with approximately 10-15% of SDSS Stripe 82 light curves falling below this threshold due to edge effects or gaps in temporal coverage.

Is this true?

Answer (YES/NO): NO